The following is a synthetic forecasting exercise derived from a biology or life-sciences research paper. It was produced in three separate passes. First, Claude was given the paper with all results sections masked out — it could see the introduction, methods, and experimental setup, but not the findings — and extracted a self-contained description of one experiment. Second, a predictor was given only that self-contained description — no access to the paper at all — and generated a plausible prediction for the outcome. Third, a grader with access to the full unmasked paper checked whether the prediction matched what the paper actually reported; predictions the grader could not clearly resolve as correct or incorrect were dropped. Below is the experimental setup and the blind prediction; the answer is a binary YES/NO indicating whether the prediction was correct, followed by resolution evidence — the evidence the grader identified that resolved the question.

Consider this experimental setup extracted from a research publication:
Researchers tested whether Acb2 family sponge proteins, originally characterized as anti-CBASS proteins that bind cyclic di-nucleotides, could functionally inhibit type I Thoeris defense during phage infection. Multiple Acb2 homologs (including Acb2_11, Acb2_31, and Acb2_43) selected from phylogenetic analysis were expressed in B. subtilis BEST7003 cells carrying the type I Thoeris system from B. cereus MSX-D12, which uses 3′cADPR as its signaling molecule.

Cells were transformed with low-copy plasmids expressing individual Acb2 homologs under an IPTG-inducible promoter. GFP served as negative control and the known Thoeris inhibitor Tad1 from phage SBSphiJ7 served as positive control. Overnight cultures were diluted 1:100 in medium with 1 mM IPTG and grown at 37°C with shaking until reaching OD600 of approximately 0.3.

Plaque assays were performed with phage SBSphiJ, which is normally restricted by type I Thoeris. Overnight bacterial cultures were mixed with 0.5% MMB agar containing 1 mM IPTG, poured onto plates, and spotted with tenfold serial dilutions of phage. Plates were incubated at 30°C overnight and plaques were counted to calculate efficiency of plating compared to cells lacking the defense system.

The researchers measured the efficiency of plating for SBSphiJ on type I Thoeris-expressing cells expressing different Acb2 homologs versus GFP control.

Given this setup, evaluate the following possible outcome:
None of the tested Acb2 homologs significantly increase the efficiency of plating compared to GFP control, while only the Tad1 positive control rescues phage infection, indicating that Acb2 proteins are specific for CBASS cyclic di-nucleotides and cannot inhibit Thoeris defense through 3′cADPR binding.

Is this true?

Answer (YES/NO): NO